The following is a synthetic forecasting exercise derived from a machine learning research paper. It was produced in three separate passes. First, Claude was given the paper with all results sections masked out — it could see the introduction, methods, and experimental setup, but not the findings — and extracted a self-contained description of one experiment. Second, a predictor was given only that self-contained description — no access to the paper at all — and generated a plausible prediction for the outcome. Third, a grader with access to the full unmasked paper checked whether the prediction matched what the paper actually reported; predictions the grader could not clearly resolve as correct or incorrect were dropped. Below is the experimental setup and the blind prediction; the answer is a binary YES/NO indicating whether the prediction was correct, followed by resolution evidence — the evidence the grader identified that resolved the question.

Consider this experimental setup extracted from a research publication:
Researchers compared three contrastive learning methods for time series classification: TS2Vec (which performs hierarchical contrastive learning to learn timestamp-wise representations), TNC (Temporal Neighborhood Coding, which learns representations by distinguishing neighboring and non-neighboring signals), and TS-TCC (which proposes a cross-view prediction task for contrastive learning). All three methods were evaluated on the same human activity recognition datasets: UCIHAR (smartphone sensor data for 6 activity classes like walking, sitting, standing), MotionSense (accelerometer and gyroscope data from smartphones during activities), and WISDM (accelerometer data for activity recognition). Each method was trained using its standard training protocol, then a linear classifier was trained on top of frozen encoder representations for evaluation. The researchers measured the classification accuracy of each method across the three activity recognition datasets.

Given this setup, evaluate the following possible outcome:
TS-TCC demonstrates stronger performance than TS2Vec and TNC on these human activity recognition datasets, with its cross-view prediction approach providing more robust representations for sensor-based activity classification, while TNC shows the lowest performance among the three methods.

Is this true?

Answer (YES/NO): NO